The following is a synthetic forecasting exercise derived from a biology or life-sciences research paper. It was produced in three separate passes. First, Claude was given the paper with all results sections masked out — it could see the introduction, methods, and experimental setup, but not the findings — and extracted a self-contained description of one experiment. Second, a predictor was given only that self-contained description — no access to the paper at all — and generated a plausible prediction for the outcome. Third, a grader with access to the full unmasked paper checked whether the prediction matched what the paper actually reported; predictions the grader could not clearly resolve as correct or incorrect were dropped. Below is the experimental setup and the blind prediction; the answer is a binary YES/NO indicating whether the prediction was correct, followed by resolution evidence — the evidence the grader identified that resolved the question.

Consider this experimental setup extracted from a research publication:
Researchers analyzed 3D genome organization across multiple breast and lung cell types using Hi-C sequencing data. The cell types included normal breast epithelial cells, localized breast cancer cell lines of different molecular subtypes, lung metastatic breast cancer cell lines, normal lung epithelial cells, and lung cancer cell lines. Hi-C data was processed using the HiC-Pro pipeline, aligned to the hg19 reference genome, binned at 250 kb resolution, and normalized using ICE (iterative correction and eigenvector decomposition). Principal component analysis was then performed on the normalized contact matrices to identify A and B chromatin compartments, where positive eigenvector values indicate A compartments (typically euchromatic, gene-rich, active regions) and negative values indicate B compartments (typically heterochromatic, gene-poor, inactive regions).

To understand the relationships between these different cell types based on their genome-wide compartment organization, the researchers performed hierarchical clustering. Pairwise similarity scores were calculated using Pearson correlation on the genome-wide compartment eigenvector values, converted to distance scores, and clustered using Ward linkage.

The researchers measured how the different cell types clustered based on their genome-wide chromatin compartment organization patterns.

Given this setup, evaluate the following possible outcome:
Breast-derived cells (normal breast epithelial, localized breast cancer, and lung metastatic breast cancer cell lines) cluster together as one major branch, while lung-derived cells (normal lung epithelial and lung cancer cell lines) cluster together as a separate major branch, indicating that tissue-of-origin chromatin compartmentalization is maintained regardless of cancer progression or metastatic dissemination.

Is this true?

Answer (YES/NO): NO